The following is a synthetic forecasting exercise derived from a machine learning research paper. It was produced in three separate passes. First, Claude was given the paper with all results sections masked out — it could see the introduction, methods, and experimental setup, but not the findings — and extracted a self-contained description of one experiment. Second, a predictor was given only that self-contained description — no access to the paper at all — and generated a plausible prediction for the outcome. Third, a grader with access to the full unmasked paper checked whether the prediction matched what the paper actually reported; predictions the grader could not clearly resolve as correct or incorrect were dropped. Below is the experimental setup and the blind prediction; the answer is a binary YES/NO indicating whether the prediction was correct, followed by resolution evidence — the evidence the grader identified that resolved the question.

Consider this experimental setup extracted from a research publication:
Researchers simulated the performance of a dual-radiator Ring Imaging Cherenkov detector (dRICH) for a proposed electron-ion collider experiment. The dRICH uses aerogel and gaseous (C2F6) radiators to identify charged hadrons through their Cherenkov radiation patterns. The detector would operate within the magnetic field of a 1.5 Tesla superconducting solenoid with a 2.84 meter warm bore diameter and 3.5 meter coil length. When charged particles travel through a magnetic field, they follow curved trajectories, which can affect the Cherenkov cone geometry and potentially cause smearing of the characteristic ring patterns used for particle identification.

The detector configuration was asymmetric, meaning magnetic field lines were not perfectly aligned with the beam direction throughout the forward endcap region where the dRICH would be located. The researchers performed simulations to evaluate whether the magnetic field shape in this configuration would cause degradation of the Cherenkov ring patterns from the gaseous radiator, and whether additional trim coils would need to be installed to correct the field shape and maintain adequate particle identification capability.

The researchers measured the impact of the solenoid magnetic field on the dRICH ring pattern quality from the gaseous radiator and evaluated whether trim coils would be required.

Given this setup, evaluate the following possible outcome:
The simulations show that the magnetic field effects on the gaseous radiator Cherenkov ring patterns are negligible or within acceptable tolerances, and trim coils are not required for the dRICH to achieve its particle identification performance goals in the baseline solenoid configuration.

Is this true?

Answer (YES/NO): YES